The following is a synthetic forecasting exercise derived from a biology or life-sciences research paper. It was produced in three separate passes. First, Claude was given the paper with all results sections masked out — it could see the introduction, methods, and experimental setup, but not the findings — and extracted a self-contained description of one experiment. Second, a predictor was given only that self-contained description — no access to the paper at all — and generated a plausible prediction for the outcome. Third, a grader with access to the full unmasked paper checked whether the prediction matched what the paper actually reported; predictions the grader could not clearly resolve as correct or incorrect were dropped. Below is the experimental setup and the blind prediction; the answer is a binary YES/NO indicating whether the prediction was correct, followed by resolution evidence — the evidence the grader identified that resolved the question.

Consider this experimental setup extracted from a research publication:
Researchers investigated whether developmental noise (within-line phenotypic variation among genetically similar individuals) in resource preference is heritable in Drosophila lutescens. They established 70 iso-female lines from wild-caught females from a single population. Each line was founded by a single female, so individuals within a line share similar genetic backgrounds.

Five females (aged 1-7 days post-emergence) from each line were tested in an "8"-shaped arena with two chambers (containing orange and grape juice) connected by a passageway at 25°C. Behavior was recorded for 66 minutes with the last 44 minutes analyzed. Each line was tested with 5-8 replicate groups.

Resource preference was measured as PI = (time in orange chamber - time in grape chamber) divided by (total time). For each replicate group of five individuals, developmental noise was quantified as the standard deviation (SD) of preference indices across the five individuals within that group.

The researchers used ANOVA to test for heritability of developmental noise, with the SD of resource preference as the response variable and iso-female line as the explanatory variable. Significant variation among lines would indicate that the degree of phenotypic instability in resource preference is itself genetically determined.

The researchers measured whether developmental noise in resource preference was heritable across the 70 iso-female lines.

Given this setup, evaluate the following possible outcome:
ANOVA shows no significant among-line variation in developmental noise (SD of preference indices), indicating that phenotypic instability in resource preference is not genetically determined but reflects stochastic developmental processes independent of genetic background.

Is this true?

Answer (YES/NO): NO